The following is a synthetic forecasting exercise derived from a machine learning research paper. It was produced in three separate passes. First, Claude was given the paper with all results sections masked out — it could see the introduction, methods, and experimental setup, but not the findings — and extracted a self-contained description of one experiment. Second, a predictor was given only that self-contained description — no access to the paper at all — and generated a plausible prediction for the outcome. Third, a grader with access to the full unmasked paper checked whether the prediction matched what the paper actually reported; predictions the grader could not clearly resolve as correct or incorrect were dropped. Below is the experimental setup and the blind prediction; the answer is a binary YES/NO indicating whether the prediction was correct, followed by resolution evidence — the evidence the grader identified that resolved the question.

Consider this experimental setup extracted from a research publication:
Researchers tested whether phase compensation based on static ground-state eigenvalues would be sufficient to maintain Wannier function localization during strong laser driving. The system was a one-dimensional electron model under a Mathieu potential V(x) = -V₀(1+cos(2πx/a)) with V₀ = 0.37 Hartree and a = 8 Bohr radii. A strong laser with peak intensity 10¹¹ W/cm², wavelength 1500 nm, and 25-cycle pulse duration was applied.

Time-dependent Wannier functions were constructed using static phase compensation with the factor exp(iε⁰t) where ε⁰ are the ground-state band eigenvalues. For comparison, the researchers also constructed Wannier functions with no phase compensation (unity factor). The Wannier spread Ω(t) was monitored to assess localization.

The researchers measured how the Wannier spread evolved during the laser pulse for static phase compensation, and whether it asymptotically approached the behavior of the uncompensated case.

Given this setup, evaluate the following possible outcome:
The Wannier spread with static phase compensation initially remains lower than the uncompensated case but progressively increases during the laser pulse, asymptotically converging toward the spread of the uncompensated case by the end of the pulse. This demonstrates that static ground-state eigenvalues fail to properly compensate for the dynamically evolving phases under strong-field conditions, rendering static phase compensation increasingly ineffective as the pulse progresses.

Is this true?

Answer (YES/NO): YES